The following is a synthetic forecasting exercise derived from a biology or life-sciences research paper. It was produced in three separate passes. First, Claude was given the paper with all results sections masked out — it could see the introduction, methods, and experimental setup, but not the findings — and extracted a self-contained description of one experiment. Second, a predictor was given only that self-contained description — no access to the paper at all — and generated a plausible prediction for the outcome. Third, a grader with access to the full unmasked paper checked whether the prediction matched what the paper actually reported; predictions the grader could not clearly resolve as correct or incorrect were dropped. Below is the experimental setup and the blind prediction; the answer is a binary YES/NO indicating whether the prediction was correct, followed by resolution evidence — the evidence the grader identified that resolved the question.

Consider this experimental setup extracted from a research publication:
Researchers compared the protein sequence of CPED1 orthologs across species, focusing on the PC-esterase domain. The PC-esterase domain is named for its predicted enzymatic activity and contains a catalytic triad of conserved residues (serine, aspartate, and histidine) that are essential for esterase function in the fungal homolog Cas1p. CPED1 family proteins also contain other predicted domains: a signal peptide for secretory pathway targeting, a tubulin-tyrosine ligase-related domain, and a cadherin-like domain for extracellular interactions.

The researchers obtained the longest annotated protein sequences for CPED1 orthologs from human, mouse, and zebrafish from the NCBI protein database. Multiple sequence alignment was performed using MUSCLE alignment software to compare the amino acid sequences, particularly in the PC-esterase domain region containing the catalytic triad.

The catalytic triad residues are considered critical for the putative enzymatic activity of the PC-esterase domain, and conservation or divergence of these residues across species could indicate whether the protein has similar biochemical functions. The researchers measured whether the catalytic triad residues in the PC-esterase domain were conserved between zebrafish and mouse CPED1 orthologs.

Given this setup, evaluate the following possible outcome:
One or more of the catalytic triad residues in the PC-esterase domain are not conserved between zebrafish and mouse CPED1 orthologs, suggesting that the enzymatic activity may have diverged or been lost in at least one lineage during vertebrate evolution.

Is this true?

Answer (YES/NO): YES